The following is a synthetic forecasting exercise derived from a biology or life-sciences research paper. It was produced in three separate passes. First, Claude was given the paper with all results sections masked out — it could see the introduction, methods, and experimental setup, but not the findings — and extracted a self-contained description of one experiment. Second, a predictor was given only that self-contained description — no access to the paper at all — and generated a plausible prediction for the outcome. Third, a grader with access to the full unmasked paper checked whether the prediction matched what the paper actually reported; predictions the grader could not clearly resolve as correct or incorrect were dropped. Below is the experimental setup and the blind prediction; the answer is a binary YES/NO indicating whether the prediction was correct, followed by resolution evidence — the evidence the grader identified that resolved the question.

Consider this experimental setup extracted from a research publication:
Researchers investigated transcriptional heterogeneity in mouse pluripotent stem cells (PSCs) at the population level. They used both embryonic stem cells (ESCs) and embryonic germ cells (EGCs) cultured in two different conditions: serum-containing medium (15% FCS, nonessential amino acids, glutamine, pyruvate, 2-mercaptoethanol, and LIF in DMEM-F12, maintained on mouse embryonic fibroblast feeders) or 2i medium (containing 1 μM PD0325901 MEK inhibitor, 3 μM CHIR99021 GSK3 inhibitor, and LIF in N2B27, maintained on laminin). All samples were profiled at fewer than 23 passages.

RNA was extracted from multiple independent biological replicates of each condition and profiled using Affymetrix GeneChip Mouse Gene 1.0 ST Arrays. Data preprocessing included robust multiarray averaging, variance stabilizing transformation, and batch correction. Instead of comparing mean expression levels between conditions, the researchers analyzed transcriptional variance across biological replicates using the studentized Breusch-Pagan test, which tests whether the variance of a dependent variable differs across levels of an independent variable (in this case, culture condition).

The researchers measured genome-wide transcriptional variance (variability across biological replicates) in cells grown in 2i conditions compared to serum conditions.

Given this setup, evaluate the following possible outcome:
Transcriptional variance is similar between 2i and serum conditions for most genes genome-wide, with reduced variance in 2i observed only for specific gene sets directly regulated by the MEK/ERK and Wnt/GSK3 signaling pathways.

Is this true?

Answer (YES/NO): NO